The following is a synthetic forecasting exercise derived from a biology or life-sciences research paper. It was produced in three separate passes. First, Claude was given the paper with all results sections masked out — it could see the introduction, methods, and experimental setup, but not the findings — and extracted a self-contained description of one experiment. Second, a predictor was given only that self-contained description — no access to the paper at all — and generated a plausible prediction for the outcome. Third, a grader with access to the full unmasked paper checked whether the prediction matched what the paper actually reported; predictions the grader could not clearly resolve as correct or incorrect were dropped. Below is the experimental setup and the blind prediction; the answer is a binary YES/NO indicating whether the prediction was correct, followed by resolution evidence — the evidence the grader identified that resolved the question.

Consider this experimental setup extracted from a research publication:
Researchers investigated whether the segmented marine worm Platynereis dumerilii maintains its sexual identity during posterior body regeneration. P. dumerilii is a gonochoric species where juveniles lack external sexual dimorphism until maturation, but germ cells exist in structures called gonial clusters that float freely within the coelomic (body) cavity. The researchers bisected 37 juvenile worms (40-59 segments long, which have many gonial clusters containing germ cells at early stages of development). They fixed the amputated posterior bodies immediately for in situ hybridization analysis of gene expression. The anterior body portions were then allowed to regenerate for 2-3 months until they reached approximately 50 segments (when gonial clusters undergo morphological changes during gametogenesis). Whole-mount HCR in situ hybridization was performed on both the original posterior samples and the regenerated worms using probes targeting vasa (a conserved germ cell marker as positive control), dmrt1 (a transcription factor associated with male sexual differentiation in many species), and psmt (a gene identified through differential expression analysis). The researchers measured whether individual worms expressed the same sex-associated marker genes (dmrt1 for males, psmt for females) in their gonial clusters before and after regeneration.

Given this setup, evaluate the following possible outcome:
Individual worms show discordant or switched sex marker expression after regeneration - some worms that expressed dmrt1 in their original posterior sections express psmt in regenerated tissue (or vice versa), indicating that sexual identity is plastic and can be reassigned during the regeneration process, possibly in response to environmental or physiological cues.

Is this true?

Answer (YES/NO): NO